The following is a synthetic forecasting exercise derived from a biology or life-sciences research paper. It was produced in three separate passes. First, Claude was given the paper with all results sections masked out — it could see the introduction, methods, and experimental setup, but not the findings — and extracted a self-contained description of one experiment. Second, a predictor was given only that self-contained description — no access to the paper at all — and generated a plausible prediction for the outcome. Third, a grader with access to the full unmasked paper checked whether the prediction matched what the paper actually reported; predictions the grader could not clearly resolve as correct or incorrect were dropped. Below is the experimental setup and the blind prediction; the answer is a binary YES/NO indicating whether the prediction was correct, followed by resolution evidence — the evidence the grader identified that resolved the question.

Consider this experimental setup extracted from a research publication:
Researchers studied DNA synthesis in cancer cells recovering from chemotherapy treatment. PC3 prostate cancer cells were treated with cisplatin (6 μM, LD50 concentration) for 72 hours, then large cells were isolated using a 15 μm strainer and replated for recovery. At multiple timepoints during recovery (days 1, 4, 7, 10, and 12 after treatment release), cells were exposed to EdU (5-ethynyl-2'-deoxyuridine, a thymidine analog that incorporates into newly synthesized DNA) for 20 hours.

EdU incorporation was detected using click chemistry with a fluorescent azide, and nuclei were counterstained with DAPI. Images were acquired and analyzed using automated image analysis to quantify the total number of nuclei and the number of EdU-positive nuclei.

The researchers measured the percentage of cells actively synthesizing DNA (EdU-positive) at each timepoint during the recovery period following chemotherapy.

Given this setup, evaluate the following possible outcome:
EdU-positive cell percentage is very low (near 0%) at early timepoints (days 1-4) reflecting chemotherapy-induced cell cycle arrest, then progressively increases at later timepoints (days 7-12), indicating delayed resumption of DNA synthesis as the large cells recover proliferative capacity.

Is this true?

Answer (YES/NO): NO